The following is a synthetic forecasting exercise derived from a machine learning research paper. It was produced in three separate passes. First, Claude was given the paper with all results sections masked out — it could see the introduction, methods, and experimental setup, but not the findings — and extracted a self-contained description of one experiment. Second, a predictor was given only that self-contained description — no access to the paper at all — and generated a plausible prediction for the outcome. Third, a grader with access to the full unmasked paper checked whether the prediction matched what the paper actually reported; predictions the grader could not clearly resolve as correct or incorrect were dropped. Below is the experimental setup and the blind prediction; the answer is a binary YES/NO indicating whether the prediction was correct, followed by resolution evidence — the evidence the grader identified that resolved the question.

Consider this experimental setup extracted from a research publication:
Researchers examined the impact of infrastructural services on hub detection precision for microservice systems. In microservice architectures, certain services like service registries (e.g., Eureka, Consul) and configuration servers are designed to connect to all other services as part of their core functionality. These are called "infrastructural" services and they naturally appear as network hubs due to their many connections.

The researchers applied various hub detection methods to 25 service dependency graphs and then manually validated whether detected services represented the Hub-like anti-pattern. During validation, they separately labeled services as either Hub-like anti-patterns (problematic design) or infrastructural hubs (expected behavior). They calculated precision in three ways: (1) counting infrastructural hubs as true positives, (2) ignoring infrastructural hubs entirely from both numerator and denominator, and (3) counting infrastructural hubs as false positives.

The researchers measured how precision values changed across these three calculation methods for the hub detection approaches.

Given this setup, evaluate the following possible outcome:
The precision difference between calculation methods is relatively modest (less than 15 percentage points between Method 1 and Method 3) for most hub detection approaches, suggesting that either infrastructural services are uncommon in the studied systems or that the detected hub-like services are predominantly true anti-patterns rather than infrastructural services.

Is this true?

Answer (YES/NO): NO